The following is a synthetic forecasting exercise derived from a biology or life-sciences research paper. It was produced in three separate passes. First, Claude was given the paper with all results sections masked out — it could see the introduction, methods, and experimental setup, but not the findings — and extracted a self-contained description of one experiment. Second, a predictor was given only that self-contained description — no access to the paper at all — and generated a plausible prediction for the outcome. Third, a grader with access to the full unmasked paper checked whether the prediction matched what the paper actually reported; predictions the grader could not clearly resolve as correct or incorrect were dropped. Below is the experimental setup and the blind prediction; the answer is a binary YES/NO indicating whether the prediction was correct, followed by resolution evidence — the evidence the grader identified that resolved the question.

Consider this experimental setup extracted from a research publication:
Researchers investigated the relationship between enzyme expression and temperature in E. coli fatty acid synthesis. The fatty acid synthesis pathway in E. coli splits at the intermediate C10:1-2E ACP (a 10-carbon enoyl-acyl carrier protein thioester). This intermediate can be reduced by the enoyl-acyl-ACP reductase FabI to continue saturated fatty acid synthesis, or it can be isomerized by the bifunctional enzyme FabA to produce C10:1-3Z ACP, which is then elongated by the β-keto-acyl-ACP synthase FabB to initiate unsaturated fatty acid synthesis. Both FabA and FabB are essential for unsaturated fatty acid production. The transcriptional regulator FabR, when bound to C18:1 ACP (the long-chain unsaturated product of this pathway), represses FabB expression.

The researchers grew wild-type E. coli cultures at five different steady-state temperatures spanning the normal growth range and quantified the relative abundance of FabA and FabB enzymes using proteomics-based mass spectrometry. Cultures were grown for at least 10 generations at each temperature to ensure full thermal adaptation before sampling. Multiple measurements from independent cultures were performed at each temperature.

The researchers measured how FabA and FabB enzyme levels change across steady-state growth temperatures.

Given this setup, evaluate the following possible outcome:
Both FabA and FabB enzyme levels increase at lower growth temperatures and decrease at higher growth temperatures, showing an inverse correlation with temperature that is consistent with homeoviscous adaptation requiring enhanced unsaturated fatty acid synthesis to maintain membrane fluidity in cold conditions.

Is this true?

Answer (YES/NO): NO